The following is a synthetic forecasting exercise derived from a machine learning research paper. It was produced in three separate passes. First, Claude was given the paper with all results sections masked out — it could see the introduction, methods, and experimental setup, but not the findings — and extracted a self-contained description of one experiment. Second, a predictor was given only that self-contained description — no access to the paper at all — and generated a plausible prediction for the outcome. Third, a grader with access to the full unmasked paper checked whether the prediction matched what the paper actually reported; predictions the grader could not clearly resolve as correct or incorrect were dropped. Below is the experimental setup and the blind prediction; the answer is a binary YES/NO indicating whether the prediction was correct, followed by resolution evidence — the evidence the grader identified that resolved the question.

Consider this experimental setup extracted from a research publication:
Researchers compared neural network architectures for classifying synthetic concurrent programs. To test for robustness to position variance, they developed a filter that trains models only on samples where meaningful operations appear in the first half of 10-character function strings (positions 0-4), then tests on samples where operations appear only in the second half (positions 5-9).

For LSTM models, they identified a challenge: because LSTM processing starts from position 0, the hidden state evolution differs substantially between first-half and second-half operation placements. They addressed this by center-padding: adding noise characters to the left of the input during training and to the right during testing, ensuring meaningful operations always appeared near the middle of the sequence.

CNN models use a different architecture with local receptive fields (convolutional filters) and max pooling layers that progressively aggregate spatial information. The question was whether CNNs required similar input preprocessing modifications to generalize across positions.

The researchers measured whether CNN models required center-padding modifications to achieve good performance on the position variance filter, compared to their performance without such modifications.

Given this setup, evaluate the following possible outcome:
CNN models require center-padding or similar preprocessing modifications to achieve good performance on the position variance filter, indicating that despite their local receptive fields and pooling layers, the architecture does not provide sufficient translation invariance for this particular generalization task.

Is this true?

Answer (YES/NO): NO